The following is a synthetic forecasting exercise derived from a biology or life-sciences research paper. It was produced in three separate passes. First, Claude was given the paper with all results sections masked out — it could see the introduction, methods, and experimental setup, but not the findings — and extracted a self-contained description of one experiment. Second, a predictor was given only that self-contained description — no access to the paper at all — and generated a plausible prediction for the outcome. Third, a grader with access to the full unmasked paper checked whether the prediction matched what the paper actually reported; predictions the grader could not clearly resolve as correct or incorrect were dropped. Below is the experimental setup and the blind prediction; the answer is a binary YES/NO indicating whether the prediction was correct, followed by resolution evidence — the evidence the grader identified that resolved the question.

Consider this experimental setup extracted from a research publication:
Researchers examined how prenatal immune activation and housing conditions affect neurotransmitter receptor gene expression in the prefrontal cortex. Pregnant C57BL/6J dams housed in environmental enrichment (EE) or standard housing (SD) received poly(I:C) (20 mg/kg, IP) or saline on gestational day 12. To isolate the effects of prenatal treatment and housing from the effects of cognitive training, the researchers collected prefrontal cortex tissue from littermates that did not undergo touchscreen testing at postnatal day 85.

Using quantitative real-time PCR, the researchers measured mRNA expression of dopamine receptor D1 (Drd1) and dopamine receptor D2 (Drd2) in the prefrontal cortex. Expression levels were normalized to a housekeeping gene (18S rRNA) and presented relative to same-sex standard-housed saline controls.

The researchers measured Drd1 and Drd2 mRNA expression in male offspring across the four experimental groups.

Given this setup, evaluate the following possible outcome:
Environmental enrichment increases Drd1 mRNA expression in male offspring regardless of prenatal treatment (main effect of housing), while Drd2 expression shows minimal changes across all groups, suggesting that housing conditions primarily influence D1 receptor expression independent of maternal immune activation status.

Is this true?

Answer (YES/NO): NO